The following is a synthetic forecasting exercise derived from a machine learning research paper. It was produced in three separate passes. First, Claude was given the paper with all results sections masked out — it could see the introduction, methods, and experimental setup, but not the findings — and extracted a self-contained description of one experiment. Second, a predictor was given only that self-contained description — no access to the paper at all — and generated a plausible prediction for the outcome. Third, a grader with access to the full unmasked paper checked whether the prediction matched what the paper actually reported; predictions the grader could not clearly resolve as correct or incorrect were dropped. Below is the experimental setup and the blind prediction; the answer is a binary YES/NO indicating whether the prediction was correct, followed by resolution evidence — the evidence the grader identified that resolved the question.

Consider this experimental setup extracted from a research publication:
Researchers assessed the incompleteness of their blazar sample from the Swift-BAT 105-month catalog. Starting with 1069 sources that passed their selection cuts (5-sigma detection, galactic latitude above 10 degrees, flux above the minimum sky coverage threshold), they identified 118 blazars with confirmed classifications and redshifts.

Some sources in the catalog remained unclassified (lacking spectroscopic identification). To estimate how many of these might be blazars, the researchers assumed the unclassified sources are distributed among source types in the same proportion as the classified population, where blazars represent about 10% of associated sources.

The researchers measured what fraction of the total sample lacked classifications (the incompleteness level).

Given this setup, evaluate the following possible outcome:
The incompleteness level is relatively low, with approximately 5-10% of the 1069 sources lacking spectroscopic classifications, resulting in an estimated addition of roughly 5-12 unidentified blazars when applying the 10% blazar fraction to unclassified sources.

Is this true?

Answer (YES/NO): NO